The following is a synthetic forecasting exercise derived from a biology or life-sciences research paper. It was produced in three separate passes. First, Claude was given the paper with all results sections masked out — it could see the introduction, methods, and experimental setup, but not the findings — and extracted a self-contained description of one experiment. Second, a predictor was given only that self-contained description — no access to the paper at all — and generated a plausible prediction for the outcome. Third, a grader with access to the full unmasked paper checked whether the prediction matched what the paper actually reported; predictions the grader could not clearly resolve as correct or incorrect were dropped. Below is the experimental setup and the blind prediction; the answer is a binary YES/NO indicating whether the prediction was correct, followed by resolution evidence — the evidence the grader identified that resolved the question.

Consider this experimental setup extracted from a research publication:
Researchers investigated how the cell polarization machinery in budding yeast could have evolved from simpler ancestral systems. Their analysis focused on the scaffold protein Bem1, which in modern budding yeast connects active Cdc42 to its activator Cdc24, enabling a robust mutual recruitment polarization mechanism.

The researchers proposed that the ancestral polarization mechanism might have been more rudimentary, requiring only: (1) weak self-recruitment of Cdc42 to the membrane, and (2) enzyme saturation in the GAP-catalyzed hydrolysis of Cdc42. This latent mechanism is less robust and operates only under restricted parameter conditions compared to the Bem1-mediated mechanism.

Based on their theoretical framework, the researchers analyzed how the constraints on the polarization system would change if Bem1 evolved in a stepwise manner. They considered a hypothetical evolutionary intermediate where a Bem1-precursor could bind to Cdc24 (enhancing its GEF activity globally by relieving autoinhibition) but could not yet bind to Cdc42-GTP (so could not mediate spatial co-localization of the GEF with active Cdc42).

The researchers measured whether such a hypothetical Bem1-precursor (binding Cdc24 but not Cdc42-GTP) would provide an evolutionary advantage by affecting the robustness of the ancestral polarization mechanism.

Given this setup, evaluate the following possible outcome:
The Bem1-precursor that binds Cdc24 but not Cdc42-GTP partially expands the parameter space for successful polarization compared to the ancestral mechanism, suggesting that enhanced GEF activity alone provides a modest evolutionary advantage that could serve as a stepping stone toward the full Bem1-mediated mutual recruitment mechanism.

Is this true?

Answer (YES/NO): YES